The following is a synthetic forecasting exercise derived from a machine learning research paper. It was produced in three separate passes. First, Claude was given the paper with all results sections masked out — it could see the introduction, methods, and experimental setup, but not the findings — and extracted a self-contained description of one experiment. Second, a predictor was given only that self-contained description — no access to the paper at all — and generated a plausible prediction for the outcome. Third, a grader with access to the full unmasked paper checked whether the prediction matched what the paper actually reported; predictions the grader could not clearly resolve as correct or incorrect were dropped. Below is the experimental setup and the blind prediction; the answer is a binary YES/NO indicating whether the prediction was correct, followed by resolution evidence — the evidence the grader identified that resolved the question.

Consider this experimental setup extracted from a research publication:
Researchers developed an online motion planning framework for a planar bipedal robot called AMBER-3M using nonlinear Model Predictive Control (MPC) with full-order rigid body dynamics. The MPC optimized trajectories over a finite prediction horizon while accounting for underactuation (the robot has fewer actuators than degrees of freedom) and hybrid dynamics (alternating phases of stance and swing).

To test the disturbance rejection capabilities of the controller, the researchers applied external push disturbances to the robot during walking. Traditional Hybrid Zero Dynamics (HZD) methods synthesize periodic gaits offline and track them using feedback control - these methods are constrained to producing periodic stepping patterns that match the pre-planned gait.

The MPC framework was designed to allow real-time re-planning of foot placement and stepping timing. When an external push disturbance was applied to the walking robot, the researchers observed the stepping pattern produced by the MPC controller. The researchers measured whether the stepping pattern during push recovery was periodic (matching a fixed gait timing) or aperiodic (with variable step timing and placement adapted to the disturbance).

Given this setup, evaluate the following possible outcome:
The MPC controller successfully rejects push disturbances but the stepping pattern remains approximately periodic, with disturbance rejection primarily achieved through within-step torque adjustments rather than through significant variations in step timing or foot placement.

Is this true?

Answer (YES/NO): NO